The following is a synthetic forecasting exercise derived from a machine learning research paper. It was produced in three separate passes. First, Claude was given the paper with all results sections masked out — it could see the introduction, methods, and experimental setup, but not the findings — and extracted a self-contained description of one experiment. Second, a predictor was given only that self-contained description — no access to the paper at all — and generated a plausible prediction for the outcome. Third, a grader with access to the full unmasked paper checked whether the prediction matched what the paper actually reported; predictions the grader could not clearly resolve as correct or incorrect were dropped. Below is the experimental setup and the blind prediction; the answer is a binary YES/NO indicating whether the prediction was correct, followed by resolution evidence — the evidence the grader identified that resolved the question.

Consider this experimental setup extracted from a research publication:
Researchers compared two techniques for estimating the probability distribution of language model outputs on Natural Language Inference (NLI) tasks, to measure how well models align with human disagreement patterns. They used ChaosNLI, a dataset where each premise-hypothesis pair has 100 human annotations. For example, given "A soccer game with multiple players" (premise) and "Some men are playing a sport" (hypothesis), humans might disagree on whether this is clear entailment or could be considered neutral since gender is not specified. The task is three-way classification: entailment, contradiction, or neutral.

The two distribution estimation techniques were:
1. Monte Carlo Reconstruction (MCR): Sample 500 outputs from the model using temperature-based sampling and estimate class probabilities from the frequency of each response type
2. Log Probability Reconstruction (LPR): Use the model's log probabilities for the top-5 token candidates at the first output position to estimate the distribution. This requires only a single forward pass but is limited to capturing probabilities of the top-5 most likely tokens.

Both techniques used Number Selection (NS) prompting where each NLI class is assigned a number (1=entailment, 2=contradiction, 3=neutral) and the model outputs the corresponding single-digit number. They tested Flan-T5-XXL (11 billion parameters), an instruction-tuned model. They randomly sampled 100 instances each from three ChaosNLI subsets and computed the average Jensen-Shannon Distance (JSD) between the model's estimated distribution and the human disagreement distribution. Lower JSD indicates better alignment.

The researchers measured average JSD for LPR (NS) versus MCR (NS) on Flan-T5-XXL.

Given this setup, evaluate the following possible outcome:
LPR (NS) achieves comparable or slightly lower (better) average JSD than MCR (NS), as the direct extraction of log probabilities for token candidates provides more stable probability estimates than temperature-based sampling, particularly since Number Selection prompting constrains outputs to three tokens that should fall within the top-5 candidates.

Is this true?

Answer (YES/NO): NO